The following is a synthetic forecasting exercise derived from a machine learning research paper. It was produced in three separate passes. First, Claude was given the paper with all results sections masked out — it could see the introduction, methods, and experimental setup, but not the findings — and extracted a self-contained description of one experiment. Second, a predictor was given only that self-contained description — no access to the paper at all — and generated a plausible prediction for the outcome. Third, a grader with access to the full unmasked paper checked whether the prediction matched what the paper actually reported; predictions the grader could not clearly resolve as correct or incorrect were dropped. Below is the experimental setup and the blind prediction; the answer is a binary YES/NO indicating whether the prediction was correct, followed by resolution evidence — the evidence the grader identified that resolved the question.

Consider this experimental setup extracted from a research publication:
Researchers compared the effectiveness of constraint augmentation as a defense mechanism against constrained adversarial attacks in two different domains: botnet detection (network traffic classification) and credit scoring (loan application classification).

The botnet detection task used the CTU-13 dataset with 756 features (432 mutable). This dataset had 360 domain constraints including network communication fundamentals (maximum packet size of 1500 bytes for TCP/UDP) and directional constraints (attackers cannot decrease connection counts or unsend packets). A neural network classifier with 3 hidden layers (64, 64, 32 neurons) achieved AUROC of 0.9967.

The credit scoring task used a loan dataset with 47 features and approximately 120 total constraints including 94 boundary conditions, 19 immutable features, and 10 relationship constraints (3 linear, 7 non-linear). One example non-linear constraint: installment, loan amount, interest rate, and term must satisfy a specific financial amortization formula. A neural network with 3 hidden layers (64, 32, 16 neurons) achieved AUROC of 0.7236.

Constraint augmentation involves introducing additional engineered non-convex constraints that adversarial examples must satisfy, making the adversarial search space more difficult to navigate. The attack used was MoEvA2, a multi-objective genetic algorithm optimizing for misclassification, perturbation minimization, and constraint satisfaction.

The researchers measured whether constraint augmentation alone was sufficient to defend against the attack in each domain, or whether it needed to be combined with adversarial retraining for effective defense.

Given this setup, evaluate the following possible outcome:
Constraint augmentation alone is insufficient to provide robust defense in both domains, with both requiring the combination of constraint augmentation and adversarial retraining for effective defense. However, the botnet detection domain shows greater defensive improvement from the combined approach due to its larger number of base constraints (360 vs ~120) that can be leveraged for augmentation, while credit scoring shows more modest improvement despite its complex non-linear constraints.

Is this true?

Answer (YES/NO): NO